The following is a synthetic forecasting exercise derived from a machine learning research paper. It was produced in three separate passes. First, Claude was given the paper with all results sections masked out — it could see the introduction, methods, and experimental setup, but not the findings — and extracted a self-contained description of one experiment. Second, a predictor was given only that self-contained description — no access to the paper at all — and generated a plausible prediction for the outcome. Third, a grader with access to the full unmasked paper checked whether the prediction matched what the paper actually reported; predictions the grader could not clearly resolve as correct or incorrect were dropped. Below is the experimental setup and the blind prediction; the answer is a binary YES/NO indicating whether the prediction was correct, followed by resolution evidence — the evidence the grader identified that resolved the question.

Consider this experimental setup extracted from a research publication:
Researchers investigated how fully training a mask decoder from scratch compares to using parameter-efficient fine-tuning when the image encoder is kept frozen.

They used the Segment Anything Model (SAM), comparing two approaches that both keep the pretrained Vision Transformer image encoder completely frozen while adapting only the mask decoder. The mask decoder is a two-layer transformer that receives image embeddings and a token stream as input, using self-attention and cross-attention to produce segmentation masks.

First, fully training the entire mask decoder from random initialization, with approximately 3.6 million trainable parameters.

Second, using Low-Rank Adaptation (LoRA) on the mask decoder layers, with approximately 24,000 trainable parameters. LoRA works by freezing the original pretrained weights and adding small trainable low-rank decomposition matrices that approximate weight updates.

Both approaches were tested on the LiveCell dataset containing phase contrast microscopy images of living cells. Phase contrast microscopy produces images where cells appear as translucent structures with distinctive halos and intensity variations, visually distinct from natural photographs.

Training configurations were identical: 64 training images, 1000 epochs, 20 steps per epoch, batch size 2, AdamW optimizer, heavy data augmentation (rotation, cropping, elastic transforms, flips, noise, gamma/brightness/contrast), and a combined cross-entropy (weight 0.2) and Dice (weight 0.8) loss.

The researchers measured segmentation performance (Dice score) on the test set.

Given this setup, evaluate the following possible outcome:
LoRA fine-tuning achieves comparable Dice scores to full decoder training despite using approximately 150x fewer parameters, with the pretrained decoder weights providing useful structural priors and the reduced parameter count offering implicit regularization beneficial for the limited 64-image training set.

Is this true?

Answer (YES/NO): NO